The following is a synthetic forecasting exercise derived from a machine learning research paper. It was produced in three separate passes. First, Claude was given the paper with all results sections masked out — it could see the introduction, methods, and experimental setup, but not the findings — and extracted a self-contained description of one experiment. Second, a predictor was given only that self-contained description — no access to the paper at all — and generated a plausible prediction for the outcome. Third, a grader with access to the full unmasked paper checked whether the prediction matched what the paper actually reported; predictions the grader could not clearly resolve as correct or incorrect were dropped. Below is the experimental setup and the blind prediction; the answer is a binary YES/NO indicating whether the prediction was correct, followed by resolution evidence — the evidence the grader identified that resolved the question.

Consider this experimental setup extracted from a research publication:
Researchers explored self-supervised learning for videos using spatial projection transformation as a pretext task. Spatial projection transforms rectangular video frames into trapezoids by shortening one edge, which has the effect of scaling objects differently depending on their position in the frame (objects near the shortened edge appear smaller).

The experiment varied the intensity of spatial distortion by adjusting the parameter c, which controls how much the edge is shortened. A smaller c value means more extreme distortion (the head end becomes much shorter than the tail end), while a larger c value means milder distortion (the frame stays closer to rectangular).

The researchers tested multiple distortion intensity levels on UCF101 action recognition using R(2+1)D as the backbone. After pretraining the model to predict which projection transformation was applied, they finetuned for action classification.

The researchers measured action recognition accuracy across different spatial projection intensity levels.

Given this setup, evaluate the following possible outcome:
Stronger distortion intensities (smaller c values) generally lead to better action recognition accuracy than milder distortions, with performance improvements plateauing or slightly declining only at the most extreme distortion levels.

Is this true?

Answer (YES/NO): NO